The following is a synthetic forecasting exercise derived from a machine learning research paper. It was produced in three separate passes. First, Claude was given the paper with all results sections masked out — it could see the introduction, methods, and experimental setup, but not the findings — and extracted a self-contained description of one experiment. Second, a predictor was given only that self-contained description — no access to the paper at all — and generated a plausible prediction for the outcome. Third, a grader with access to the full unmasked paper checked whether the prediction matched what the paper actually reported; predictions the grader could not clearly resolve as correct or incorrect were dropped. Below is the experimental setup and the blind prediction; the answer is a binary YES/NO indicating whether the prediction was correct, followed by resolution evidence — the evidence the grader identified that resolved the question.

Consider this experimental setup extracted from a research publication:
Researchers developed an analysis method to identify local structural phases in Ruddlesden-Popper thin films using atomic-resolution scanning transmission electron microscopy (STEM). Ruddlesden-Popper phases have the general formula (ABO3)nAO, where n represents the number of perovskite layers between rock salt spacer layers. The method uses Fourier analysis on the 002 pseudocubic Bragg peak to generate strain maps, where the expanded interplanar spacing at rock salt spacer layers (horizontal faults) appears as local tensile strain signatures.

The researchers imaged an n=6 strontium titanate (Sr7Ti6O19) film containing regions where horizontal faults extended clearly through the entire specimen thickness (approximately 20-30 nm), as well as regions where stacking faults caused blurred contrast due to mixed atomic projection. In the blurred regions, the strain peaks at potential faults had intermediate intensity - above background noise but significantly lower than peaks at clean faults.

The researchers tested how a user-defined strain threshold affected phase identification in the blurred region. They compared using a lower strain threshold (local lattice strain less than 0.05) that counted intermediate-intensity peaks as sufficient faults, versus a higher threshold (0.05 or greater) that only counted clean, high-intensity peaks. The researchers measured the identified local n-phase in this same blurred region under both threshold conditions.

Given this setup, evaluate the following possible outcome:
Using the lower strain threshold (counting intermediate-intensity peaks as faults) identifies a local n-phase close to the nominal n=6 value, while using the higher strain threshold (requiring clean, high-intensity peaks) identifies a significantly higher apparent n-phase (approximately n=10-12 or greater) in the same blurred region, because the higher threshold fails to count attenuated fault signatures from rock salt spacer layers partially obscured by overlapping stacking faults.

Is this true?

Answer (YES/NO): YES